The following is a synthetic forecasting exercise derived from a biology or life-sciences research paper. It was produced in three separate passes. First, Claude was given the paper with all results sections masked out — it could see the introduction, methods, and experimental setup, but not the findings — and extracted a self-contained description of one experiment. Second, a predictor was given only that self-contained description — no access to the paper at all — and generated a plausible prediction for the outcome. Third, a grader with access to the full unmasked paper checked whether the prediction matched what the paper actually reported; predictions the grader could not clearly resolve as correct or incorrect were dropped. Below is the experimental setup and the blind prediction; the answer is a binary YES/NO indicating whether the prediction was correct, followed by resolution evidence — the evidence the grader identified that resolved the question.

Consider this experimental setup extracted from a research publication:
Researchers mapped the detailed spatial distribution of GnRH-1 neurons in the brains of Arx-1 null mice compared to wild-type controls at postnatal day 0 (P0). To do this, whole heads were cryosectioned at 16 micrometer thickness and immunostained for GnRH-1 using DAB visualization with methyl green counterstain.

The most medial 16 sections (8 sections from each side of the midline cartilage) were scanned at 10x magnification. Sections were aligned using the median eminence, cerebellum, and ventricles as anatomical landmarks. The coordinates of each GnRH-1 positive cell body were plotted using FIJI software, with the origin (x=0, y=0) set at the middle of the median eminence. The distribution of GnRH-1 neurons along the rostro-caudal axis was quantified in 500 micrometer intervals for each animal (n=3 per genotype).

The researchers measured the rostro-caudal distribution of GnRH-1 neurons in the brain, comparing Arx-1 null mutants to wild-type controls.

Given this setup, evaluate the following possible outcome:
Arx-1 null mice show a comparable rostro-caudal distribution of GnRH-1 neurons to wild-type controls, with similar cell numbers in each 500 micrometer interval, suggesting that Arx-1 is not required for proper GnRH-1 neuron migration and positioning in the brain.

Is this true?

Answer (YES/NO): YES